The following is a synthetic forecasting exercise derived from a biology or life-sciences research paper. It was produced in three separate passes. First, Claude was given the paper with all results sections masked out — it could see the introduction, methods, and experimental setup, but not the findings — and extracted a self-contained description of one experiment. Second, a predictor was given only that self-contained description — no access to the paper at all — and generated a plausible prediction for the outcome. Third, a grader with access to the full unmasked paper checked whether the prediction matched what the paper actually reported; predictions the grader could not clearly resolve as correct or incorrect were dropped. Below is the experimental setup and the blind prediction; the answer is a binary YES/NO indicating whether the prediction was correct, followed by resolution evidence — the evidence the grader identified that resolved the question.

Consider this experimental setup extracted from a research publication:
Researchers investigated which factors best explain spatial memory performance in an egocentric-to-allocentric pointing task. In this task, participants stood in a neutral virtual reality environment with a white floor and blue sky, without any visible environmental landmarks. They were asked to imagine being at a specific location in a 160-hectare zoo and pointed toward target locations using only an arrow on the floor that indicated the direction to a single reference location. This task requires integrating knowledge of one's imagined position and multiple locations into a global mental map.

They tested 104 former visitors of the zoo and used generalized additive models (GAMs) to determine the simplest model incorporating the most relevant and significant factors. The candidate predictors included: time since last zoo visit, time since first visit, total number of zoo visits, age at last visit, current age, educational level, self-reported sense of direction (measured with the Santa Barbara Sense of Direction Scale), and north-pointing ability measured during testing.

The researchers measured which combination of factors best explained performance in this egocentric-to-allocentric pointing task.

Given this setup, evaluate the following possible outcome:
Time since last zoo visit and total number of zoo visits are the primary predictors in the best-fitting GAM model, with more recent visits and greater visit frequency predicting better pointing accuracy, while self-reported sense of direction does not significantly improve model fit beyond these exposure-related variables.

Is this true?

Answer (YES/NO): NO